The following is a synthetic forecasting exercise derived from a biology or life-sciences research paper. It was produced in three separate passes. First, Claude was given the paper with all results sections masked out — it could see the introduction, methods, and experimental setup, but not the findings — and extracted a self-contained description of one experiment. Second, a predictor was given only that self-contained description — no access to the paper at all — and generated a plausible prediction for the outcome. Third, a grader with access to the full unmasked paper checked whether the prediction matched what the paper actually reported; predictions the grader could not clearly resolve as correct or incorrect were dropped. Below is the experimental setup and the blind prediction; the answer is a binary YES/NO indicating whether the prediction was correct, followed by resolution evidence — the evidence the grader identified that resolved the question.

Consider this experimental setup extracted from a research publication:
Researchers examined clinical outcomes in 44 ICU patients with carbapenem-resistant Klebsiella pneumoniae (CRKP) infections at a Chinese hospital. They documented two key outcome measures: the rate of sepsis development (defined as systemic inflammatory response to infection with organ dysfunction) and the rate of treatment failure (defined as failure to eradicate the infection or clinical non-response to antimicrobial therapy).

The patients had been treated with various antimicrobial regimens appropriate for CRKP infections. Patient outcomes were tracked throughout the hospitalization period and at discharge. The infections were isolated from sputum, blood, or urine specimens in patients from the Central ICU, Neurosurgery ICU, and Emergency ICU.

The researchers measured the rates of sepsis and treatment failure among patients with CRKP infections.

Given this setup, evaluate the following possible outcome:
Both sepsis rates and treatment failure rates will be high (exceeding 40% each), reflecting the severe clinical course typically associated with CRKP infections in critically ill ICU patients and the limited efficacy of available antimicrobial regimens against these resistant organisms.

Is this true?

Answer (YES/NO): NO